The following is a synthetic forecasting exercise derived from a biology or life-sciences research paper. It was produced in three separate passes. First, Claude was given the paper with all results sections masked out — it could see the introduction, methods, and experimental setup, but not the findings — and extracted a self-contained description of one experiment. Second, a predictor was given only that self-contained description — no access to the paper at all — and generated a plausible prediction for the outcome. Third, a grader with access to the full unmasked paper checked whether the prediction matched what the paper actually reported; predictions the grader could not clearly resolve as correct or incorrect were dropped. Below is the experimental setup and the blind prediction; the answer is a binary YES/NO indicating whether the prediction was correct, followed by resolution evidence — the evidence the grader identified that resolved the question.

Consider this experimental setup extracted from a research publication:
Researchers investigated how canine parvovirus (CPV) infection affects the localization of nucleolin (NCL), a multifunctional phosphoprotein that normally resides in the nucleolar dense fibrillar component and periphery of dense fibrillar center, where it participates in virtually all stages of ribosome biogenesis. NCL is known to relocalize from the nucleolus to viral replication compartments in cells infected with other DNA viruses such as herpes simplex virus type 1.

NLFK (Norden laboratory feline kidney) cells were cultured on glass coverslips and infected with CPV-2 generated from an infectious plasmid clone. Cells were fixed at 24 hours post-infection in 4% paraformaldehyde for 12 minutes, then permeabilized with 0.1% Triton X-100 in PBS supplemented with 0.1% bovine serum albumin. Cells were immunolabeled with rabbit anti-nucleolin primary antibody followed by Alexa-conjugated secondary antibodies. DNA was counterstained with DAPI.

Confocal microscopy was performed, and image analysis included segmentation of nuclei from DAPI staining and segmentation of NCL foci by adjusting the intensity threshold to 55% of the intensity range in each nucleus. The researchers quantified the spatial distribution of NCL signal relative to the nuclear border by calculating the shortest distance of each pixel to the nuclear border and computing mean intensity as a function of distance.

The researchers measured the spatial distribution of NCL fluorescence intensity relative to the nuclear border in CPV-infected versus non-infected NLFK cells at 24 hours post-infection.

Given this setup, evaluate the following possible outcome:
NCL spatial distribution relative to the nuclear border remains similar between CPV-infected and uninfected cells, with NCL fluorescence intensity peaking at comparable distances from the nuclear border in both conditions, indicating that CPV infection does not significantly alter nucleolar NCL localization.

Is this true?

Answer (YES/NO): NO